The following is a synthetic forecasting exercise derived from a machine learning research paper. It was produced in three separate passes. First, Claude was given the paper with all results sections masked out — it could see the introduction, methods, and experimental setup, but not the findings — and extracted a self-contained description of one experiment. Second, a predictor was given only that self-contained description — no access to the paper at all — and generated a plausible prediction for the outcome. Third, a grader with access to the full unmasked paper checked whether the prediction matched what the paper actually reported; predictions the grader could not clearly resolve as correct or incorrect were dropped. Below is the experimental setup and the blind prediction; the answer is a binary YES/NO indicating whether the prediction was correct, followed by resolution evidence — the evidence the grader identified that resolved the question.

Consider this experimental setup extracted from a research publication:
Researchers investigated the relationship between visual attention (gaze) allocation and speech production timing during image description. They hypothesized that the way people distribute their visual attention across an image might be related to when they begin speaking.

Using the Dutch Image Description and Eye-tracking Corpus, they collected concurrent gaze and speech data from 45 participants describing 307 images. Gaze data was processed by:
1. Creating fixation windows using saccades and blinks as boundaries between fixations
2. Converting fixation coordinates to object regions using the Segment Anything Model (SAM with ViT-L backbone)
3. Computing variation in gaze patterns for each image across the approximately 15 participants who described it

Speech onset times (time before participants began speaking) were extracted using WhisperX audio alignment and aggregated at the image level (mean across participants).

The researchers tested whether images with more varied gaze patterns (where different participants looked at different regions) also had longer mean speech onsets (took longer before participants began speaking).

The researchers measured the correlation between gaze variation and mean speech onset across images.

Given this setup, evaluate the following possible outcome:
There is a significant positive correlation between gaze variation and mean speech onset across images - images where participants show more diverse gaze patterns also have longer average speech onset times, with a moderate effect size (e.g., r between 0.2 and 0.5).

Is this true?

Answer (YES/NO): YES